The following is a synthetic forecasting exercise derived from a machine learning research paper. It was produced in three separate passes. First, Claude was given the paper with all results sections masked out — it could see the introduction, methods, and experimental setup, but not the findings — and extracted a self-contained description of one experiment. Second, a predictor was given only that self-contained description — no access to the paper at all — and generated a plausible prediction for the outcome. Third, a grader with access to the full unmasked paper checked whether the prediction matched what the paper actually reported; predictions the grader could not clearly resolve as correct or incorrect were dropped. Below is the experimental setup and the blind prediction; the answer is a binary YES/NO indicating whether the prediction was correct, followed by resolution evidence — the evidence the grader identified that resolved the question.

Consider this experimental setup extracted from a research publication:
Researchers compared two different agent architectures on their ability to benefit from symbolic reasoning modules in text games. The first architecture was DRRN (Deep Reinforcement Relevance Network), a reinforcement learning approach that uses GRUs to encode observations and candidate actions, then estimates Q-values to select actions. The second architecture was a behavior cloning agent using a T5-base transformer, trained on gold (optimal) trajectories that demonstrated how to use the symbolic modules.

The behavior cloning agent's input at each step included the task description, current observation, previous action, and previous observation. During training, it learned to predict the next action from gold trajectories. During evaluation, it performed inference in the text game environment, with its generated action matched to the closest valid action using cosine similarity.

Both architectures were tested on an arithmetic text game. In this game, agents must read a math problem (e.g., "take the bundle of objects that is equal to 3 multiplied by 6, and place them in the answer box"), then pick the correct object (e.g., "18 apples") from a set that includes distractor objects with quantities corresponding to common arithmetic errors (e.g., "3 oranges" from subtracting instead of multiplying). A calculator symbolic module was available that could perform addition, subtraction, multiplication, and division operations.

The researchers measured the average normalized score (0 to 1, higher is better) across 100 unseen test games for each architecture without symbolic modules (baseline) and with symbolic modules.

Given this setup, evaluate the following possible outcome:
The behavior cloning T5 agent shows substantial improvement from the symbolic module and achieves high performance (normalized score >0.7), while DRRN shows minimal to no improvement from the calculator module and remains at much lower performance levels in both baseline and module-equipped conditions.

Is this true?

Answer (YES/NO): YES